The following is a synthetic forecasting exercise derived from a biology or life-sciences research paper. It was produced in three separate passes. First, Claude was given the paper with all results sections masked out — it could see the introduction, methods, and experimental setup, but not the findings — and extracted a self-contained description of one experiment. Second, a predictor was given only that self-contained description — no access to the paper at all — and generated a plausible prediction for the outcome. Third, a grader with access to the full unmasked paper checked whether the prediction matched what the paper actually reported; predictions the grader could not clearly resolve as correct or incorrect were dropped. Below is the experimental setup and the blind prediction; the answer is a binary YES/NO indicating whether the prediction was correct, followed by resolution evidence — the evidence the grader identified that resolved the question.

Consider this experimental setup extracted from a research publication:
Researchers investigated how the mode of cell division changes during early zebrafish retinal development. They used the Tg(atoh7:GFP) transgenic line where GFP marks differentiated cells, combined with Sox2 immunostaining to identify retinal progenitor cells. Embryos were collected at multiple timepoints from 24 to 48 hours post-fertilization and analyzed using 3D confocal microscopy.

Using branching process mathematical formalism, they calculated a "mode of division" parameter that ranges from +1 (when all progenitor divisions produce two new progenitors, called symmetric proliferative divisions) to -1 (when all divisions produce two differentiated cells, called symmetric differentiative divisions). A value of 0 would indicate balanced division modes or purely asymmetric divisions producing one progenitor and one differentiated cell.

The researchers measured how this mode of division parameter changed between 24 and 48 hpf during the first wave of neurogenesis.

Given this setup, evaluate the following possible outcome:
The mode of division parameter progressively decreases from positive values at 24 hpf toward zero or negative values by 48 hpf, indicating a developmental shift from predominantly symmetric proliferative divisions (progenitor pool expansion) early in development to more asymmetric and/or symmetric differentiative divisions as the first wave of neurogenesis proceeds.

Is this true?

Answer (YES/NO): NO